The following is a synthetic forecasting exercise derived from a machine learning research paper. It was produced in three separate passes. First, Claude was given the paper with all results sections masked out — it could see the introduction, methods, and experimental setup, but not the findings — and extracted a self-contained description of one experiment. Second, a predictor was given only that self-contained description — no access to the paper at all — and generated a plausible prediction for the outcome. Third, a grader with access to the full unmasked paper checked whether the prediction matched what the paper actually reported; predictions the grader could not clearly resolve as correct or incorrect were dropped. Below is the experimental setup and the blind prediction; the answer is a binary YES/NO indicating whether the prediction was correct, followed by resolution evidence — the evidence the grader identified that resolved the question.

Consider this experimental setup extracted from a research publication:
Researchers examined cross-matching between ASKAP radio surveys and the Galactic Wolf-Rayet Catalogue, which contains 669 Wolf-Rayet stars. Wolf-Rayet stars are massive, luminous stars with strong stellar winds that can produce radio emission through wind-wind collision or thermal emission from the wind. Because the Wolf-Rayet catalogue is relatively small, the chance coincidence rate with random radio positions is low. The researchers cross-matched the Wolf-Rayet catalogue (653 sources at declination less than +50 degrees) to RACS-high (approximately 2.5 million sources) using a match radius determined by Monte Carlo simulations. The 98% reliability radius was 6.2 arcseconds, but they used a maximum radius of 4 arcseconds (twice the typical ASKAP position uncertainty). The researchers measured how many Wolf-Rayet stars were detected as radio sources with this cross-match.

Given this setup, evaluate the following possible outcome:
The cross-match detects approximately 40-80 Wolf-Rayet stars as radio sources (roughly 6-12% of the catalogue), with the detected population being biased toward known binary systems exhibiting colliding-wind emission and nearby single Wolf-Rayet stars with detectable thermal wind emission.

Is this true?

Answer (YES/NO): NO